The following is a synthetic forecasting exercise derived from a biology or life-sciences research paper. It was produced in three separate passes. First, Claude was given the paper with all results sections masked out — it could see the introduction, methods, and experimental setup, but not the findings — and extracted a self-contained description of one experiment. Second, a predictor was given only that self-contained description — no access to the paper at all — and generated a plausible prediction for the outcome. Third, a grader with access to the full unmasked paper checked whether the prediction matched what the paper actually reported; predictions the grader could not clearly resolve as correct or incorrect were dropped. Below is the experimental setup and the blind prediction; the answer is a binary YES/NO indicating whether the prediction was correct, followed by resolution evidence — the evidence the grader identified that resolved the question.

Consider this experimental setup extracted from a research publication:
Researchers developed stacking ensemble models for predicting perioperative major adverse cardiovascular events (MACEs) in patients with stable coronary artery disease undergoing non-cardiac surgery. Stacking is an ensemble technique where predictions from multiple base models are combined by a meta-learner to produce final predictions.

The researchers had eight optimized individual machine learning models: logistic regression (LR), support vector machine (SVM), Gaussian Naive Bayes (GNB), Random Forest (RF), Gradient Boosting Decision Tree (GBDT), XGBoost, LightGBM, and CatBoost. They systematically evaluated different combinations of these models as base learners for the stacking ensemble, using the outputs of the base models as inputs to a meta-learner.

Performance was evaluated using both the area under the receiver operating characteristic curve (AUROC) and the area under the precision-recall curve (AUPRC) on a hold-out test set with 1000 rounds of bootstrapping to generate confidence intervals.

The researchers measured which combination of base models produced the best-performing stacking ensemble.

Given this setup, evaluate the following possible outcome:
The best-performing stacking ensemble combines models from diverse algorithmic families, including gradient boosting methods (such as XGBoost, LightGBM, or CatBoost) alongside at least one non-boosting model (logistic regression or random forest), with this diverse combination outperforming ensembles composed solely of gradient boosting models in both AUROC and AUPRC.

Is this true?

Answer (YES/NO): YES